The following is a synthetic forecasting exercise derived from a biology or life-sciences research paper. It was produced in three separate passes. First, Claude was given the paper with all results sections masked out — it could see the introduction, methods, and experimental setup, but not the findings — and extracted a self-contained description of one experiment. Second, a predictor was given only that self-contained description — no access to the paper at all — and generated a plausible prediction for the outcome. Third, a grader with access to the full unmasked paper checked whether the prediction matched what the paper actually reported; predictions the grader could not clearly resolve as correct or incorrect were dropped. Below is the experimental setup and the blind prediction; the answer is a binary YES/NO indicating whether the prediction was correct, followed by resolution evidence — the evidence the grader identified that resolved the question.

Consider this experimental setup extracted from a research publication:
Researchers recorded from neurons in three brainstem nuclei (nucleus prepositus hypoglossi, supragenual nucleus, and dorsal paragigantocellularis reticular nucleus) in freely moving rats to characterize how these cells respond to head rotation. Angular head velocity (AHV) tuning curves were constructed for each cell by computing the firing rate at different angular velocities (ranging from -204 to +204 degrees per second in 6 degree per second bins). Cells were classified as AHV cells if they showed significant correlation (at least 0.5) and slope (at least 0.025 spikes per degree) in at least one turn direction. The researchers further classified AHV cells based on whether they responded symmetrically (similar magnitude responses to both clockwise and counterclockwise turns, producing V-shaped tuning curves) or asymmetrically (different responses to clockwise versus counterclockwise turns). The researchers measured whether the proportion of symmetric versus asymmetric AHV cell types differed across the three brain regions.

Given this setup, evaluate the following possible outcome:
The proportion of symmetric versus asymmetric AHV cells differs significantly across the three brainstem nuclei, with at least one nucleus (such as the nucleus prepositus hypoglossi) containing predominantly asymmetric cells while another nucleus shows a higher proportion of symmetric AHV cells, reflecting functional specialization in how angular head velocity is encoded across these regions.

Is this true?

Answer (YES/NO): NO